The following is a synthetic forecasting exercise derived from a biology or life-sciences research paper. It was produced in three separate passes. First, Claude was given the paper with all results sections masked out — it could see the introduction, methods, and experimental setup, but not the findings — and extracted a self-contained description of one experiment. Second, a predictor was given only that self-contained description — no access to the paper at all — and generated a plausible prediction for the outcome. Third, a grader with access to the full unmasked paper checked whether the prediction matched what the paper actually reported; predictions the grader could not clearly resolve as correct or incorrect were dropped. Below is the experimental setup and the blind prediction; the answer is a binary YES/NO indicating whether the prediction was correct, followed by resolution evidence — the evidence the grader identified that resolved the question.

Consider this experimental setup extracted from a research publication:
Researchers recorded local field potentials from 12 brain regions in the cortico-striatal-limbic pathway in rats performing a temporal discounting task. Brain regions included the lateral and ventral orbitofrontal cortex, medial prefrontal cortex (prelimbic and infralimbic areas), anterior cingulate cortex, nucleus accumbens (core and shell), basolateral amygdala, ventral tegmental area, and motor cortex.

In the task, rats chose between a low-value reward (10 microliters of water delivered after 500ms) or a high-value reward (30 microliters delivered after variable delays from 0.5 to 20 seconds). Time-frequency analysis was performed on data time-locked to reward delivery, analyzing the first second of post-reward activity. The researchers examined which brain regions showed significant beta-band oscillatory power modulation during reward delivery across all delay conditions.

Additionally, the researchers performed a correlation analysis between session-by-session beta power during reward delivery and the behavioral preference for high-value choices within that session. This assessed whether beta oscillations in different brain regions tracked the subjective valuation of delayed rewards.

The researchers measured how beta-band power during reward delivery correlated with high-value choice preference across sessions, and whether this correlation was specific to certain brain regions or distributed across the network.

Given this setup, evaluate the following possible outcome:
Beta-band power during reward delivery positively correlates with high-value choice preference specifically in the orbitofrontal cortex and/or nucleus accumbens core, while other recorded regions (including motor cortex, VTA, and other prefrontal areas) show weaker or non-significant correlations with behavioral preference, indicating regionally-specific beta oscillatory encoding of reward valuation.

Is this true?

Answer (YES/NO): NO